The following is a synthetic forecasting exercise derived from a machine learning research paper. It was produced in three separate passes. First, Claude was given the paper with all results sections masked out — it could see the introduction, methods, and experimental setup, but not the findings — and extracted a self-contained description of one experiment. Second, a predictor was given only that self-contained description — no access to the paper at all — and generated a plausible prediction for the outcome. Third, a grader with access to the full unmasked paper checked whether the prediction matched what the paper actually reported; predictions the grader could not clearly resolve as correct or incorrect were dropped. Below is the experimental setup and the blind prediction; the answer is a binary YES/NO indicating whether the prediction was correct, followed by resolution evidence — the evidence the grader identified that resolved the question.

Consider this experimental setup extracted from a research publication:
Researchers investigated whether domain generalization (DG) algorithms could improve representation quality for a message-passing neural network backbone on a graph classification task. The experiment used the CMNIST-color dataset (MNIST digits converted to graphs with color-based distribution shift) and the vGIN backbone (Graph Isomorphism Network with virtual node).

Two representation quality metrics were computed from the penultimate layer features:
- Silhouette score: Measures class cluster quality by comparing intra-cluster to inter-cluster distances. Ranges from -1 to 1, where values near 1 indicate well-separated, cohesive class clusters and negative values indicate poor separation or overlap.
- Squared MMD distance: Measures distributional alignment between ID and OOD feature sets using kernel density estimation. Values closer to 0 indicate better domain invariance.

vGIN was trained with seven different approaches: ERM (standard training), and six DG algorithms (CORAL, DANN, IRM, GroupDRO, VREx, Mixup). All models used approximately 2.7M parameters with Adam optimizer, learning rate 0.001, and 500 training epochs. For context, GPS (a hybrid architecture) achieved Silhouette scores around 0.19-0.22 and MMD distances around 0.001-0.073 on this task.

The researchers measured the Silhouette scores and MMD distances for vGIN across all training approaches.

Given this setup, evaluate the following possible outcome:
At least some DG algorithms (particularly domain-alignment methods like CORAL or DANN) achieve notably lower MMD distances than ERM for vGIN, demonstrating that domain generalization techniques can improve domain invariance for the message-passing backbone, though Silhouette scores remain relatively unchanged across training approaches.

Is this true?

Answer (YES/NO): NO